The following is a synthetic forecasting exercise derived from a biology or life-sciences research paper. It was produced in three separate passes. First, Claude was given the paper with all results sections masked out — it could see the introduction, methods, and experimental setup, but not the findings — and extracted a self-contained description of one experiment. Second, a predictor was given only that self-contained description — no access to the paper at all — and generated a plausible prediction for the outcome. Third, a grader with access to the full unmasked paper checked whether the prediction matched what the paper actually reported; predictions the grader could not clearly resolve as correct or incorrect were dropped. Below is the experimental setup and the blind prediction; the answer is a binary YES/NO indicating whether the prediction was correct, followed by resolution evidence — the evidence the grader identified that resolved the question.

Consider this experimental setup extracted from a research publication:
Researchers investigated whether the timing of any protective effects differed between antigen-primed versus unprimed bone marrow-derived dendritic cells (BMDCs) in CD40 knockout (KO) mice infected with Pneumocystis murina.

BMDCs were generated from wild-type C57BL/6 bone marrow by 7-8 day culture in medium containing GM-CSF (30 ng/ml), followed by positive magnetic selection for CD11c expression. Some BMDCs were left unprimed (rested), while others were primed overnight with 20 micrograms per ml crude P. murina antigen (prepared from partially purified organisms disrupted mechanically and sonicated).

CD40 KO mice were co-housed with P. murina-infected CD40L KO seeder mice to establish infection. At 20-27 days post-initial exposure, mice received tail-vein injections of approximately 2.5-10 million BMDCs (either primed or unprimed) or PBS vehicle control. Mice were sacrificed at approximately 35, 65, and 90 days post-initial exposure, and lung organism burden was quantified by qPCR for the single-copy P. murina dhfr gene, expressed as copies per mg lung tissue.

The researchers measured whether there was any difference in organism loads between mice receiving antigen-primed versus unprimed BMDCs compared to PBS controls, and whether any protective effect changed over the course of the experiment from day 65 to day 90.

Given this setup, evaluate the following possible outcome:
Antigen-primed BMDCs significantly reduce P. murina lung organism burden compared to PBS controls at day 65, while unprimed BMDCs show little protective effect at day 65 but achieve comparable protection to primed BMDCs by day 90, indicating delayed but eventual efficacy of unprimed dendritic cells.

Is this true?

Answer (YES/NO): NO